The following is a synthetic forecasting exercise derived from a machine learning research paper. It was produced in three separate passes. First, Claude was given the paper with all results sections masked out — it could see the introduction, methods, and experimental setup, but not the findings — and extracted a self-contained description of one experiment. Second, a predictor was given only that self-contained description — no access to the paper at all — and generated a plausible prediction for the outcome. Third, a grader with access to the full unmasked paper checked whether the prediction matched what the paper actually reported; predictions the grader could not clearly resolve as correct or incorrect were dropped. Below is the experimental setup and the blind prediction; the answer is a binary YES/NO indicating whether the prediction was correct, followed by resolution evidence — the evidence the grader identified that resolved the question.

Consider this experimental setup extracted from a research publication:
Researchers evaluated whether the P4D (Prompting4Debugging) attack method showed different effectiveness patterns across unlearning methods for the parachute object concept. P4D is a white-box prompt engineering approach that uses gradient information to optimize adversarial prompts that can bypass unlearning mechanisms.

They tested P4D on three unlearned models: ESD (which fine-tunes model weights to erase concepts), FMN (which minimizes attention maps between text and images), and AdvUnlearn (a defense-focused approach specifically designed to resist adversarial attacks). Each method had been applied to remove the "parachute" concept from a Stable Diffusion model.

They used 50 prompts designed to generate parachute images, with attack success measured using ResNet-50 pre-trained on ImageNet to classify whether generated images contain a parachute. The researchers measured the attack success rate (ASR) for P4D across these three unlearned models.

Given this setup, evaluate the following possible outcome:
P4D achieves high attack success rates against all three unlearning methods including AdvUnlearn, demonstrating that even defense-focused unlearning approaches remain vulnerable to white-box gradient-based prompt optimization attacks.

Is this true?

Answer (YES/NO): NO